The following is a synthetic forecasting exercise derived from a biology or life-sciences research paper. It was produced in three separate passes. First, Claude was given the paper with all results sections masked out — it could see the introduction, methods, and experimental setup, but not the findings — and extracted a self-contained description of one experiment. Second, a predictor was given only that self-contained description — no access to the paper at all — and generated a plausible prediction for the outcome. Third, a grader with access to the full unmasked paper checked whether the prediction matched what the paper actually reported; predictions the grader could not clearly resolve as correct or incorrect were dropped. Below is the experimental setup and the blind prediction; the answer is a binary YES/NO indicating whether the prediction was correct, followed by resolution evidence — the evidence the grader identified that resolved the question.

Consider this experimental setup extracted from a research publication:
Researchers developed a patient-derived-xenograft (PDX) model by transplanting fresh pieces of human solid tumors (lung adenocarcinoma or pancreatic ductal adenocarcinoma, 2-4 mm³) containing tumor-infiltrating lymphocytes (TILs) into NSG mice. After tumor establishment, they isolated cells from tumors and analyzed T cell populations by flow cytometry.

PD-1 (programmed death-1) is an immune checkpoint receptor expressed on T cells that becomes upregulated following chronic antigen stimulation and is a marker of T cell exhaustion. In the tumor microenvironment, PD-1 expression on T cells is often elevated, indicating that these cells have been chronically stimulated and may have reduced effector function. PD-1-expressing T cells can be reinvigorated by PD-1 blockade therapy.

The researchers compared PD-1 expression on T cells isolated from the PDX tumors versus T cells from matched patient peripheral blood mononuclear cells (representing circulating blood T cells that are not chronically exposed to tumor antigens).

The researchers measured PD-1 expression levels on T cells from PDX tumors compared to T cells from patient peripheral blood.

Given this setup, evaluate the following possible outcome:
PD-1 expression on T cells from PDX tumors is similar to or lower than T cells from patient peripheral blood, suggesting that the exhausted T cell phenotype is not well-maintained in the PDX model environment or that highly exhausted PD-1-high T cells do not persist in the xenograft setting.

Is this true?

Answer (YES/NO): NO